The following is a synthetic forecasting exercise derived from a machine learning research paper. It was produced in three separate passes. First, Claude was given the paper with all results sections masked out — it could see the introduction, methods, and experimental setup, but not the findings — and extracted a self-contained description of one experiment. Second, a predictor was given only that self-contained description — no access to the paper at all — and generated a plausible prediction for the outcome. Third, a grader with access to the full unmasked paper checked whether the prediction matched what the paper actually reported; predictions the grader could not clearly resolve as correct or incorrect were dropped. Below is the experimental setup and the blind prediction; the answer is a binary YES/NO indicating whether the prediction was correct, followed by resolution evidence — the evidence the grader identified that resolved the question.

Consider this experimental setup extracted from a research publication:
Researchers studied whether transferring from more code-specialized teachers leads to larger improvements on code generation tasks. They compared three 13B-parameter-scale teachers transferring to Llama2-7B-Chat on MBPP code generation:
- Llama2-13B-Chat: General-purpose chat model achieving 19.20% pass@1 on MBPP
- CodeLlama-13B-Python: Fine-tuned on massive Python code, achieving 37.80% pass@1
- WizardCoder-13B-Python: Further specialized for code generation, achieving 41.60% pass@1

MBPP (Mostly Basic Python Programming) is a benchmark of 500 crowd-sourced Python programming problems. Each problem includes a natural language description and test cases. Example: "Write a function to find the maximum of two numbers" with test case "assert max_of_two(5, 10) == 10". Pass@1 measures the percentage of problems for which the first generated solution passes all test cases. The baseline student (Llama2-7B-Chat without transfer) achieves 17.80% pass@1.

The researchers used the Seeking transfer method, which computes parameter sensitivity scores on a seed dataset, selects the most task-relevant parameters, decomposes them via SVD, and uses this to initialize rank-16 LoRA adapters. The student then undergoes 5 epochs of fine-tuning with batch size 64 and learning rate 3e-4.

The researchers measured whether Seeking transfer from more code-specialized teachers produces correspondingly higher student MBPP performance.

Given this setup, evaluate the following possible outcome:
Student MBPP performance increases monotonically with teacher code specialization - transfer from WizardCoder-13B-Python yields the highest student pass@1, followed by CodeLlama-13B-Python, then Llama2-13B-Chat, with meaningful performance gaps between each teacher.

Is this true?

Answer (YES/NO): NO